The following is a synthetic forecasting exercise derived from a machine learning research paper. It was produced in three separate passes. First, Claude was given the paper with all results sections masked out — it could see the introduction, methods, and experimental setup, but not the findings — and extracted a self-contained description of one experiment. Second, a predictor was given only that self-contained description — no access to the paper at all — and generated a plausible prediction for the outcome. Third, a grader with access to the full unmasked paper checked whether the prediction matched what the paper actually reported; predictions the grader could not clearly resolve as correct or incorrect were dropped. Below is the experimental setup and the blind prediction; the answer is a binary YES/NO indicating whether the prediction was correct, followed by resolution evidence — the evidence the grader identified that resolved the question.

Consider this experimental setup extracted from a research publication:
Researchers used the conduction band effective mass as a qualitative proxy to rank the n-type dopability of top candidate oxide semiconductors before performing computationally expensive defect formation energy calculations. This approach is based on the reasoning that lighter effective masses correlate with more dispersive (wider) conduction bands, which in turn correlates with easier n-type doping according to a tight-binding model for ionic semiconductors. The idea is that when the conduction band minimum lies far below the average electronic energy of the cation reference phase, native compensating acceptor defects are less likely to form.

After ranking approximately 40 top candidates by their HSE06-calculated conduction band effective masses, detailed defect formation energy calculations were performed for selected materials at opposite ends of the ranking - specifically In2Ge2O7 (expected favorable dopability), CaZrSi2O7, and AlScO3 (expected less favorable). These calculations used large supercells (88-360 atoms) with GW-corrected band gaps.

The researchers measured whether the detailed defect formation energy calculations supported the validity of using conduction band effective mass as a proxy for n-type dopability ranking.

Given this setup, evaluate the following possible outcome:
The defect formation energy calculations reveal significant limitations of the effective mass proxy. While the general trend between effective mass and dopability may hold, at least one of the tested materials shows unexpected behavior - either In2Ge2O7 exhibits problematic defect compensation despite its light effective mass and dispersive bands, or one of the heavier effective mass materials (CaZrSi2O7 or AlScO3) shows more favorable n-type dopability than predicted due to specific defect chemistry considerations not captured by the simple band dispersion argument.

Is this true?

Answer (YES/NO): NO